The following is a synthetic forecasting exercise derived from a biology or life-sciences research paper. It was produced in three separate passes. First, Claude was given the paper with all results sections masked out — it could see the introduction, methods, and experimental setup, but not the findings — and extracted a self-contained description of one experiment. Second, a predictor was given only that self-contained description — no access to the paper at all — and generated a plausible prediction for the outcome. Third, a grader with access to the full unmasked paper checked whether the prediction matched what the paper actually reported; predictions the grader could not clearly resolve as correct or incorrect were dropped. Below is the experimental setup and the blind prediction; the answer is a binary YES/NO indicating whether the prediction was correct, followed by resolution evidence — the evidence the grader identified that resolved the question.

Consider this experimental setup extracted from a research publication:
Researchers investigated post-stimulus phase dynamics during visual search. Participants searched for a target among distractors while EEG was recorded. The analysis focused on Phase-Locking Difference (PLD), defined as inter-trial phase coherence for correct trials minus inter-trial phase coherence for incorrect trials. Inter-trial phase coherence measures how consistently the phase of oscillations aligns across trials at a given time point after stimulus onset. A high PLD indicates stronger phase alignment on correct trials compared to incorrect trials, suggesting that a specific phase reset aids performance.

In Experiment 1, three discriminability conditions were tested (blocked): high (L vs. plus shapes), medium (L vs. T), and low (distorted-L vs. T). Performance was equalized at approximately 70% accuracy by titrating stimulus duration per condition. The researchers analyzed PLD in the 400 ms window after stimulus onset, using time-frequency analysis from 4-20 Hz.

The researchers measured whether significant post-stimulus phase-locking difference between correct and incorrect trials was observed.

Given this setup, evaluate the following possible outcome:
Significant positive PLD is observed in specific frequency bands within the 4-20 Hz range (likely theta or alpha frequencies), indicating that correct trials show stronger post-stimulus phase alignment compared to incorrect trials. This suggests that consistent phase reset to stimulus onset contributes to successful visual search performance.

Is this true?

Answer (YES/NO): YES